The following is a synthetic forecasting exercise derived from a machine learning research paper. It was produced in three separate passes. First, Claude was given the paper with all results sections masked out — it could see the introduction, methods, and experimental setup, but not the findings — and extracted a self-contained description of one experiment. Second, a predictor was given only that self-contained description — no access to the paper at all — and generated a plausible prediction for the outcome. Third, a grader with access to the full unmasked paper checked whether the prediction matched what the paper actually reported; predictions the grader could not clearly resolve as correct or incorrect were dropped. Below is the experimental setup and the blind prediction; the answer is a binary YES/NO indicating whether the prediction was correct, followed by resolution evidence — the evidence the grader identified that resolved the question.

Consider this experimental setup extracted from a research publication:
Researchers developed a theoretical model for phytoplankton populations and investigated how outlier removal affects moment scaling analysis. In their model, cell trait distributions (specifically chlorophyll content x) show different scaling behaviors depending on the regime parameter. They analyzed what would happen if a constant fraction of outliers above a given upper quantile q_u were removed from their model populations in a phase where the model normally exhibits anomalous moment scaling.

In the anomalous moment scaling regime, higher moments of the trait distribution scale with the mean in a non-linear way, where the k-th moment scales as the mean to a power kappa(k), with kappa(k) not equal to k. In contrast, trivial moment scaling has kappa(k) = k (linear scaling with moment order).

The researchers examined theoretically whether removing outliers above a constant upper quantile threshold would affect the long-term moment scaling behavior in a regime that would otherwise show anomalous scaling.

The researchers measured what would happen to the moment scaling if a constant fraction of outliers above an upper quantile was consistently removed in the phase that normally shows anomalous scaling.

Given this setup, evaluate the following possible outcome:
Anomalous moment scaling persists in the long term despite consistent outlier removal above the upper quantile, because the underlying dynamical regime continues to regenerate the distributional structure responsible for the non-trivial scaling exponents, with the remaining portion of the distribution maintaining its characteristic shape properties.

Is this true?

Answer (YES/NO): NO